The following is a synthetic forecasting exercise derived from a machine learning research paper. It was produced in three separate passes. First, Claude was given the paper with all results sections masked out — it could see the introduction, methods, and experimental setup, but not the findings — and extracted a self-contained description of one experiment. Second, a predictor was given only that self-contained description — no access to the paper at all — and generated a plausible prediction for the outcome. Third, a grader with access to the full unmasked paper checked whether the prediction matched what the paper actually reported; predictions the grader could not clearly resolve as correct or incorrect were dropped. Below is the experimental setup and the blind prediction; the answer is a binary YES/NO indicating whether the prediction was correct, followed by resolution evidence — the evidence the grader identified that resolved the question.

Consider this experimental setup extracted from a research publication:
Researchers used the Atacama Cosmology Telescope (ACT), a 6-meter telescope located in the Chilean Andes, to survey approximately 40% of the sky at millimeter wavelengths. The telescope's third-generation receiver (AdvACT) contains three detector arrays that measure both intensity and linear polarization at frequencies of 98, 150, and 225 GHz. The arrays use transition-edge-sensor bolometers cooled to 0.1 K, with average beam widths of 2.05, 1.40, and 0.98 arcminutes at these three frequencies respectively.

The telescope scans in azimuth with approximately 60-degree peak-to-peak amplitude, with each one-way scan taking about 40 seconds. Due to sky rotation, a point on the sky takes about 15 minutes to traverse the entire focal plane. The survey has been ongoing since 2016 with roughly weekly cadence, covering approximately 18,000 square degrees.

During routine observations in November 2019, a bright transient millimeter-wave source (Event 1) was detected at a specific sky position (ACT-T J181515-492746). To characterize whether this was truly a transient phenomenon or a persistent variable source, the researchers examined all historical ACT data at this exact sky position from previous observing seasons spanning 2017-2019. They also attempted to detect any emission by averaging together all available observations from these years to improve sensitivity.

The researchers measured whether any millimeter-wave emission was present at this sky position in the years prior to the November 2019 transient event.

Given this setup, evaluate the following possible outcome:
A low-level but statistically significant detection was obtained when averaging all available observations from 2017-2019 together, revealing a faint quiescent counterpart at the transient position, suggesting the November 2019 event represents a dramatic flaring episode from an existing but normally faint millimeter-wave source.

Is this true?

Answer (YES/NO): NO